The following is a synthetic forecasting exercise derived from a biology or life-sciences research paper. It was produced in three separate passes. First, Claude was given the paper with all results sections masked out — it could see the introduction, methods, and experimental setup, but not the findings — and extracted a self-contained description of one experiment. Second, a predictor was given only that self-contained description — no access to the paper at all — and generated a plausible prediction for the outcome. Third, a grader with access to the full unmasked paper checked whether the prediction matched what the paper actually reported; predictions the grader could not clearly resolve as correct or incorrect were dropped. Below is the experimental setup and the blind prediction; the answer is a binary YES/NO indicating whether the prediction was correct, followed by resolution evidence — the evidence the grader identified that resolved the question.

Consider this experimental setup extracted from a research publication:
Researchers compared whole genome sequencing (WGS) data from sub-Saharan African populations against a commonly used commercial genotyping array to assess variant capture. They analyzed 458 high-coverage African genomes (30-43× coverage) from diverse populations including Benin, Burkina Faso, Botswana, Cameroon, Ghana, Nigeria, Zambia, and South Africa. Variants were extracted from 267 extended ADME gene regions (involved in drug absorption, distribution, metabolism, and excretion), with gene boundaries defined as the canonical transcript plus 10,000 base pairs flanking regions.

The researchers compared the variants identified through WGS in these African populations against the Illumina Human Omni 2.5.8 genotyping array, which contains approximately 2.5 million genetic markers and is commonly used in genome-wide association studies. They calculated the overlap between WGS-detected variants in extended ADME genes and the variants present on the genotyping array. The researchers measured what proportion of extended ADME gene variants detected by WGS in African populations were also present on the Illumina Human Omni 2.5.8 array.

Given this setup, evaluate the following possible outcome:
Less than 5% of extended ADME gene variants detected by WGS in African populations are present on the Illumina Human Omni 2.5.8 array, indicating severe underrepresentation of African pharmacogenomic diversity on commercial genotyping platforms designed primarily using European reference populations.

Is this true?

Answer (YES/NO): NO